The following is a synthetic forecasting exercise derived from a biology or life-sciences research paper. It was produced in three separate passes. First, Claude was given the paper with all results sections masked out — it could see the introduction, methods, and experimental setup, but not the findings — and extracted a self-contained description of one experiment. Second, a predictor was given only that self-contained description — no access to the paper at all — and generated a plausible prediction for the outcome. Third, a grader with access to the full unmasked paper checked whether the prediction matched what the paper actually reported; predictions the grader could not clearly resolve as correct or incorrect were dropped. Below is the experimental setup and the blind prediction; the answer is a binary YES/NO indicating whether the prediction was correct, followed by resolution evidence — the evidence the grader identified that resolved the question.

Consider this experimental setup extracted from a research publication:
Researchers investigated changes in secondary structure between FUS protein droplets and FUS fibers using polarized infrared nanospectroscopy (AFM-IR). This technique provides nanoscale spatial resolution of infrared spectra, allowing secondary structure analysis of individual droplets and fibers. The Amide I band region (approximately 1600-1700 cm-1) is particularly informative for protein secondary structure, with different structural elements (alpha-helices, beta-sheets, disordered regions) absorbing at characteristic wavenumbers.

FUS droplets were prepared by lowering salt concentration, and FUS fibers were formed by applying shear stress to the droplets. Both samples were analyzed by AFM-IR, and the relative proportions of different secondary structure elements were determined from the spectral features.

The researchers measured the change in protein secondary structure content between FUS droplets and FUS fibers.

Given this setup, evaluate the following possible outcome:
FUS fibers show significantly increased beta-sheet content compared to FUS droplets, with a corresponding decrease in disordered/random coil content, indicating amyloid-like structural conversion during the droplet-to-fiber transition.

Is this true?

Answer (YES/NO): YES